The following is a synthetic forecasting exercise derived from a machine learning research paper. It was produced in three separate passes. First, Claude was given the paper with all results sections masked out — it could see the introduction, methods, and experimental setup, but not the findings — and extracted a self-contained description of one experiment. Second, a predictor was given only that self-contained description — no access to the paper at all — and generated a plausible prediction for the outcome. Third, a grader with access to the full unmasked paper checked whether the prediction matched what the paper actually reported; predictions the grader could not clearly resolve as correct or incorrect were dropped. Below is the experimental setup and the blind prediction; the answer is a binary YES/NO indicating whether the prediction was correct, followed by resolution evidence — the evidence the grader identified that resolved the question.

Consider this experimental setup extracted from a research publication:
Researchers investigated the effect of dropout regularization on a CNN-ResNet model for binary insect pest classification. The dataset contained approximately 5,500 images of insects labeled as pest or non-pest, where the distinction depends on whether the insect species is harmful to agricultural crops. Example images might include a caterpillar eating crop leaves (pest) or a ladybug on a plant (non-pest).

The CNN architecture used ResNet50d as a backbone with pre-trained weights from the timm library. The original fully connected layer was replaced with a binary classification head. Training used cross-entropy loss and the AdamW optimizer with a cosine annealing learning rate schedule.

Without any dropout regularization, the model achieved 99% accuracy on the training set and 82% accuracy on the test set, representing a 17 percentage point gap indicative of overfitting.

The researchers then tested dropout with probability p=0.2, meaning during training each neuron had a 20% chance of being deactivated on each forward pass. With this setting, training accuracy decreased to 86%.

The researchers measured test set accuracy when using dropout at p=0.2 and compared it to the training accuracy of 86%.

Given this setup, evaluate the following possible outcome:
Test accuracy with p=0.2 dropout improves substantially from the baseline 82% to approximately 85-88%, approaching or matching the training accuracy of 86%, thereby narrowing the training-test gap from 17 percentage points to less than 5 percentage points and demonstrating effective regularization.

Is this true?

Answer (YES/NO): NO